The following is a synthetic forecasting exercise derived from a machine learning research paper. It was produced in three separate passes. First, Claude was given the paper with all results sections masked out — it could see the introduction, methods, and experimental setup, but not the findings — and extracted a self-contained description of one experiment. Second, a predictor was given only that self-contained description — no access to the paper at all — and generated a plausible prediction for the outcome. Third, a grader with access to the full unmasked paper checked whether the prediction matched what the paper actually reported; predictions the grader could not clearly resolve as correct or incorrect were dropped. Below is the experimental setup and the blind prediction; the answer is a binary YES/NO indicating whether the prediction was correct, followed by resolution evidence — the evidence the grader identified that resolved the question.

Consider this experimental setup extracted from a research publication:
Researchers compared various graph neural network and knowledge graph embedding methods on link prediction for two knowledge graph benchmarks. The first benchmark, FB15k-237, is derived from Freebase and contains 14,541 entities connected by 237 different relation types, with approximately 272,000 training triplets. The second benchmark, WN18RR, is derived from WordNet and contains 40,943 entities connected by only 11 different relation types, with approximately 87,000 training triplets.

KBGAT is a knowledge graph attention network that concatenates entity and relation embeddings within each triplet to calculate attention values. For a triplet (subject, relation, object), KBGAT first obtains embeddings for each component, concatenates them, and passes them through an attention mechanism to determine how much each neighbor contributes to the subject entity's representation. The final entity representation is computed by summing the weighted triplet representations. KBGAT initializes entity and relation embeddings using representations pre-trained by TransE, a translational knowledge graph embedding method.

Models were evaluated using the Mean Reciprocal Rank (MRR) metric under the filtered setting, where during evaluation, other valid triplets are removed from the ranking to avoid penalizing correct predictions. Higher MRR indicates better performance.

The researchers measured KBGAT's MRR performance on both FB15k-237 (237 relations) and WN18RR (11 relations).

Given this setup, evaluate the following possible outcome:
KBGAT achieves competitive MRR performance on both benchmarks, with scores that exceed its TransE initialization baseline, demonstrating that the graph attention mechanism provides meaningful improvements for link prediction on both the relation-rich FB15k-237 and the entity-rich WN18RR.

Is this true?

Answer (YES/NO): NO